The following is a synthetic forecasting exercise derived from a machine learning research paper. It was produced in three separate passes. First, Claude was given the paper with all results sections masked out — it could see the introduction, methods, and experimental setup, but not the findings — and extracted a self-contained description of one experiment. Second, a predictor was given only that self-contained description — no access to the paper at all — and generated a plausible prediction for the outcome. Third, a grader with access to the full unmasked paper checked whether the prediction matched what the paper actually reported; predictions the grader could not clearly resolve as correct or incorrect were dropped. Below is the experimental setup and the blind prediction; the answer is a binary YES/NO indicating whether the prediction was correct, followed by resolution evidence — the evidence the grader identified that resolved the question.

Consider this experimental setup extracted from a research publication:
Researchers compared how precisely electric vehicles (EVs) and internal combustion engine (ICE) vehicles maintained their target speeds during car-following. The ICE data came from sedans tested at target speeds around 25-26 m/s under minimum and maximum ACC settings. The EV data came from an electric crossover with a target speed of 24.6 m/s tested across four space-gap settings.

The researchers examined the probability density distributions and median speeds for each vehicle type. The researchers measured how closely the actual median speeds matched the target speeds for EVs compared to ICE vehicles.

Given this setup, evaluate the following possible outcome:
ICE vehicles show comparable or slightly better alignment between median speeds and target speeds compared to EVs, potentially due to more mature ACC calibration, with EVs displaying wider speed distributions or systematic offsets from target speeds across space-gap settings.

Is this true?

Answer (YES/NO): NO